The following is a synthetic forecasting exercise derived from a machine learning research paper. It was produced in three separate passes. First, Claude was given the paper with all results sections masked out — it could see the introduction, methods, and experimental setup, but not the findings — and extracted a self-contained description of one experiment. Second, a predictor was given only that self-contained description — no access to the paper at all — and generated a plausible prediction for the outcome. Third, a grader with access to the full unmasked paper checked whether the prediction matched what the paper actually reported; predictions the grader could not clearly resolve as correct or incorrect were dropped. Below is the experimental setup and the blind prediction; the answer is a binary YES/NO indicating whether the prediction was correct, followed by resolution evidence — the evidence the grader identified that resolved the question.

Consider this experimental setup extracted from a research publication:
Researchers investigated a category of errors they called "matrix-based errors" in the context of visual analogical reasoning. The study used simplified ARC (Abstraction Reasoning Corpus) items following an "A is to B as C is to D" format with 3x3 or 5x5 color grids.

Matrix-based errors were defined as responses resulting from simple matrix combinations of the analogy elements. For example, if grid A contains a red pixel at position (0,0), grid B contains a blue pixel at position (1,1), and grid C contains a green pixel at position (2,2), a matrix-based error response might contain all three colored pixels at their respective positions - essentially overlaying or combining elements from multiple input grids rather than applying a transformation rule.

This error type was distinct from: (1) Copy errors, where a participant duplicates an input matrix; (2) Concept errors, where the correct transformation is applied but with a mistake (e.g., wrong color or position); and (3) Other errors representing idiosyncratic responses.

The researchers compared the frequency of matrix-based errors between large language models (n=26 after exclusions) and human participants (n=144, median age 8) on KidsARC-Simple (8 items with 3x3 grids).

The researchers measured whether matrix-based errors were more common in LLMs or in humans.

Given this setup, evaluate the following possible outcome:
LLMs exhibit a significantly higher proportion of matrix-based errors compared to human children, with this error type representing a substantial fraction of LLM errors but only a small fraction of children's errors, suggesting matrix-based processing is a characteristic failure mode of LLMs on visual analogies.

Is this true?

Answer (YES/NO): YES